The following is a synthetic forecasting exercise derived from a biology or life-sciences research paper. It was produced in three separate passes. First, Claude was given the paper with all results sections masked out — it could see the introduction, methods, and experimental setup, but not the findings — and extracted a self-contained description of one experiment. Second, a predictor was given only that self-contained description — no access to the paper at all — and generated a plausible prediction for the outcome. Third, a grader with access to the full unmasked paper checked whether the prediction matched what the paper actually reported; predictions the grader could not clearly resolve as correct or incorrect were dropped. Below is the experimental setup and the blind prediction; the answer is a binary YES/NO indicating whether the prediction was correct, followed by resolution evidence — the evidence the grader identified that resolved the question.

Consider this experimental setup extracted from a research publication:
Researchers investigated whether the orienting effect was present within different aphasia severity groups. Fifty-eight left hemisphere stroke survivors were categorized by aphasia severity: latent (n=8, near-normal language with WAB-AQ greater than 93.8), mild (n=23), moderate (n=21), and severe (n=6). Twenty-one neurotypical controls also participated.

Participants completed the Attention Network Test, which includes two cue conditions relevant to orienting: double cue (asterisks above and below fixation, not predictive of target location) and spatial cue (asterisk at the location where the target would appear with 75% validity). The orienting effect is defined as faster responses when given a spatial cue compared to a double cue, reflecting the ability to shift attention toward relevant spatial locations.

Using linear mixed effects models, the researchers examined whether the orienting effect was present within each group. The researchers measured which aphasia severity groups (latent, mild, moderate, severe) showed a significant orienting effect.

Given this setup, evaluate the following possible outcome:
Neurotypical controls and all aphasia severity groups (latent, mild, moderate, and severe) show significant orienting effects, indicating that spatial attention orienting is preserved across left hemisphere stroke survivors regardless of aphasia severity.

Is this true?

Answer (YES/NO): NO